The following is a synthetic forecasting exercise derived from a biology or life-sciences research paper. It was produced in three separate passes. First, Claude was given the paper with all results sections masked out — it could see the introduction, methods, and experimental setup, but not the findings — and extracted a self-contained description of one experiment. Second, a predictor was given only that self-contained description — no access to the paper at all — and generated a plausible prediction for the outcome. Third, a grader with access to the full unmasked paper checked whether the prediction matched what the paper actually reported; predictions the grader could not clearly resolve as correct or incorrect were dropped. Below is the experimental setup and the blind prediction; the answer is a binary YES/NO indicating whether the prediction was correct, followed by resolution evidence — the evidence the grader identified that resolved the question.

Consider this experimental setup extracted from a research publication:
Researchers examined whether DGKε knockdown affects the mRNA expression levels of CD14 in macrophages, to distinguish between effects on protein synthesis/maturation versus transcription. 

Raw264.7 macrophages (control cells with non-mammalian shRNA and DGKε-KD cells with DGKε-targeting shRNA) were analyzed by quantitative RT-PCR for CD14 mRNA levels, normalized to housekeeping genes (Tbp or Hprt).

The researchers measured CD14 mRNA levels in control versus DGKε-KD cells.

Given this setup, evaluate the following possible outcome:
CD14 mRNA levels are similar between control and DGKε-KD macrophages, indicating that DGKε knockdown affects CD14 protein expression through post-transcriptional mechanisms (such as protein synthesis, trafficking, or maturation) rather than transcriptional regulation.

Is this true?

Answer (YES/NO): YES